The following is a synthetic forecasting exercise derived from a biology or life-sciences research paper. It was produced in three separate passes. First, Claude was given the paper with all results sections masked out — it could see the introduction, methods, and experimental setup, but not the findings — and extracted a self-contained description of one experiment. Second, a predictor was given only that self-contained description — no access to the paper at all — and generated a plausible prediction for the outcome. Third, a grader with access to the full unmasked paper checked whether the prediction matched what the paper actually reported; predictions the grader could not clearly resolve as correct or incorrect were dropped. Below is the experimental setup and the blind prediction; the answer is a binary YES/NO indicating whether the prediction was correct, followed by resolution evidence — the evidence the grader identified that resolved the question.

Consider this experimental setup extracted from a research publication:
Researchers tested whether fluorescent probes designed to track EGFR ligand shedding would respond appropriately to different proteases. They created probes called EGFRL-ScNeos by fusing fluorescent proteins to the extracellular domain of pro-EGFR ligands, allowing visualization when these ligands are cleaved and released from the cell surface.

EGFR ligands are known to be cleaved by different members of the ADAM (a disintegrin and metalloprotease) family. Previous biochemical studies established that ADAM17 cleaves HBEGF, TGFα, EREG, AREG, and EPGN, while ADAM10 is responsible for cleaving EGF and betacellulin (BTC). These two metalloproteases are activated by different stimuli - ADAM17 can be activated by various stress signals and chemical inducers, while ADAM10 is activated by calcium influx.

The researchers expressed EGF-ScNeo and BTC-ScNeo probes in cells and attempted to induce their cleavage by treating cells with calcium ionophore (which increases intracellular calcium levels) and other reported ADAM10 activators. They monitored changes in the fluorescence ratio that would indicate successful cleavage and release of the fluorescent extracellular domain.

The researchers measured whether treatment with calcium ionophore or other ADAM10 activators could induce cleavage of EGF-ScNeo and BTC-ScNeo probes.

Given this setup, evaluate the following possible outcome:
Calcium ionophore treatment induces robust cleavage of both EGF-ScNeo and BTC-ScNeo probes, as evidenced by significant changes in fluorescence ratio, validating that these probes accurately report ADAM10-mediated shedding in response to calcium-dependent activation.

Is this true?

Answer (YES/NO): NO